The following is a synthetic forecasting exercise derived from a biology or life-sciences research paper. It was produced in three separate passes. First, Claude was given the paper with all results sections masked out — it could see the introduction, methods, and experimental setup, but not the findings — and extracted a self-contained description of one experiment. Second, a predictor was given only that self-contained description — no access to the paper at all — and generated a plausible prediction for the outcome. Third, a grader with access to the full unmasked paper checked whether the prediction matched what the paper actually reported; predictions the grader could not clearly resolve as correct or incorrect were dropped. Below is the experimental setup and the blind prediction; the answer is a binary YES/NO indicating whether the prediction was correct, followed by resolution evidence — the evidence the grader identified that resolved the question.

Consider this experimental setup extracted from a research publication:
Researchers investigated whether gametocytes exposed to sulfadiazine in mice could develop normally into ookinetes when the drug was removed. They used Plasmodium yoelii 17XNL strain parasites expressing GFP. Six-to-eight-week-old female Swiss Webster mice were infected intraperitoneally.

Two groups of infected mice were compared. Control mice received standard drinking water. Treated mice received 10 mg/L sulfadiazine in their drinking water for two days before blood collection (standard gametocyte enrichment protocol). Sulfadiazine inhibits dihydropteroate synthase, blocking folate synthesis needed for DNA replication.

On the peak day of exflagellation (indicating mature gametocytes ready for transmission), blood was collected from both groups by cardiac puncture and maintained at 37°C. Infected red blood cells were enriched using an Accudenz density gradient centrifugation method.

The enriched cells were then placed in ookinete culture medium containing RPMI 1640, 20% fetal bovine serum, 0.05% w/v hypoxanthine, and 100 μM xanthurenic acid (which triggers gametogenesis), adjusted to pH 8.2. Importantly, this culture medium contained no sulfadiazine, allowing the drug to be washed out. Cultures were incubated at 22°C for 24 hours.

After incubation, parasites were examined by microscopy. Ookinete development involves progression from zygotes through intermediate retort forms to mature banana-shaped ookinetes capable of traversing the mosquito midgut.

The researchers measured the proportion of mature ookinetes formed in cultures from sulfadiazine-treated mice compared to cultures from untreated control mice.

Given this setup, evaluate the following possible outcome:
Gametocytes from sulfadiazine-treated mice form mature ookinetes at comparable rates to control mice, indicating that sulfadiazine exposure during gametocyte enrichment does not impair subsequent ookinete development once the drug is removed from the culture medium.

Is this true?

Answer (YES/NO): YES